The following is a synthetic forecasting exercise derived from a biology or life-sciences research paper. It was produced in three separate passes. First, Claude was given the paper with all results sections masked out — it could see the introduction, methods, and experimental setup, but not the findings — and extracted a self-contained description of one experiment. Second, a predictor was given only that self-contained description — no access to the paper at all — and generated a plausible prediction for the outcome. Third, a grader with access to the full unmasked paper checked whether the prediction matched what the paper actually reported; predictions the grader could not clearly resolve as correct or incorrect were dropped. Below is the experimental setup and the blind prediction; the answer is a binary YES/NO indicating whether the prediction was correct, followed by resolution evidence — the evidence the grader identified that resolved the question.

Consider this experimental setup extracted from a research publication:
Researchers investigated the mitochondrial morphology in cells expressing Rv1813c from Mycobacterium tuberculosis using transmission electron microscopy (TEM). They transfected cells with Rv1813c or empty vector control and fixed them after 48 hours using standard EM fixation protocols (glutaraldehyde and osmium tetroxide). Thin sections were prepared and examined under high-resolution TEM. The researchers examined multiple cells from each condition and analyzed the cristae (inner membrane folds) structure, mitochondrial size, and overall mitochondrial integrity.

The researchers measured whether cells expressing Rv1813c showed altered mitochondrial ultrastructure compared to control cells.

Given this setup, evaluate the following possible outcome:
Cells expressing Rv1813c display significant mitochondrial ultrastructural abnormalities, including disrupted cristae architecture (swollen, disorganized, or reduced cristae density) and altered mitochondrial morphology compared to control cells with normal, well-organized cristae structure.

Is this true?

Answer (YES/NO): NO